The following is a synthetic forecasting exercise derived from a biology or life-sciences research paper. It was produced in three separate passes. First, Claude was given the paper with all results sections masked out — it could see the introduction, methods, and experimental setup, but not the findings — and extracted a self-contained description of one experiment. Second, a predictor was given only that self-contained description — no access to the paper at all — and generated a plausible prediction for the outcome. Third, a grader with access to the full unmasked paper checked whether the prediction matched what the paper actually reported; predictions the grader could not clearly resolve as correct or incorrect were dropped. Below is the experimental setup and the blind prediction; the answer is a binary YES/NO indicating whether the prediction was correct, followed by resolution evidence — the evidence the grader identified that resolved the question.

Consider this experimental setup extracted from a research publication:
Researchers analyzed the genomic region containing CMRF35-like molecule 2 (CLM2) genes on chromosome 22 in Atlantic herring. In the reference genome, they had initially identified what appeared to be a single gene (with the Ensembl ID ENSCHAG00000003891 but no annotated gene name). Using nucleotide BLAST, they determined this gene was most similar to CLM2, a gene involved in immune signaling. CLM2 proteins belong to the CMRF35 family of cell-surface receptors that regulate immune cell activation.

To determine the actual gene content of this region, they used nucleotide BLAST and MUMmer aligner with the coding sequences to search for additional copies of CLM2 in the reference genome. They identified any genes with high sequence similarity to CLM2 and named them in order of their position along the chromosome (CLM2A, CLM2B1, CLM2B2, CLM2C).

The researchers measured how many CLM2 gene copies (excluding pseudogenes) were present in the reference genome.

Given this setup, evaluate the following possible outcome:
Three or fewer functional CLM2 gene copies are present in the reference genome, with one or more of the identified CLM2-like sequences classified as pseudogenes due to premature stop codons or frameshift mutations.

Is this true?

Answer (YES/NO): NO